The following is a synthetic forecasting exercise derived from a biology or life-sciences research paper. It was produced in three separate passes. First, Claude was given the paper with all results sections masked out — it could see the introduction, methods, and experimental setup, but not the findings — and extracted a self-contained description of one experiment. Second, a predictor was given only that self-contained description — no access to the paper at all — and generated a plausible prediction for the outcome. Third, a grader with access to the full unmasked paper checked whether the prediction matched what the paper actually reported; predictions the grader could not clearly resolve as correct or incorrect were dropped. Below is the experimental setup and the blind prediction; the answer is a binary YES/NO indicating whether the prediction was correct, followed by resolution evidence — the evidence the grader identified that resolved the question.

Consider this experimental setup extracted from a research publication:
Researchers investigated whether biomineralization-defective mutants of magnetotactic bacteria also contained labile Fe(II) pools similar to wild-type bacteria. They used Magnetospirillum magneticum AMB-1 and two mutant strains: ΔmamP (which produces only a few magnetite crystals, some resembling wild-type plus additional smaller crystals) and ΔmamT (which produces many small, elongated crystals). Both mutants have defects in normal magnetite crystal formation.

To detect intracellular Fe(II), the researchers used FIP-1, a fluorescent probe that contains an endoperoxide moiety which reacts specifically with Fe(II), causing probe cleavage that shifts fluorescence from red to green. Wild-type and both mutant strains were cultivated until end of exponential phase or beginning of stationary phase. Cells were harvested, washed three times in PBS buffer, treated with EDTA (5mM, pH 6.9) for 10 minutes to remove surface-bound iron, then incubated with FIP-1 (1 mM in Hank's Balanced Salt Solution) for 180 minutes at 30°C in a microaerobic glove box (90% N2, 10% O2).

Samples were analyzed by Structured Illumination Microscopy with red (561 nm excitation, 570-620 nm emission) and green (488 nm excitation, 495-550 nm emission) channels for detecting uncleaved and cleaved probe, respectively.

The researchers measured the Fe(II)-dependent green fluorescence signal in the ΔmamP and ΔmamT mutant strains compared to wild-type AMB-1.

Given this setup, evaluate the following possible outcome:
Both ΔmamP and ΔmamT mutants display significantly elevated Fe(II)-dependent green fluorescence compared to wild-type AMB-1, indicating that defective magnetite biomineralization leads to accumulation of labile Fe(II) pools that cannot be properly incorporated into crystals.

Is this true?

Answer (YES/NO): NO